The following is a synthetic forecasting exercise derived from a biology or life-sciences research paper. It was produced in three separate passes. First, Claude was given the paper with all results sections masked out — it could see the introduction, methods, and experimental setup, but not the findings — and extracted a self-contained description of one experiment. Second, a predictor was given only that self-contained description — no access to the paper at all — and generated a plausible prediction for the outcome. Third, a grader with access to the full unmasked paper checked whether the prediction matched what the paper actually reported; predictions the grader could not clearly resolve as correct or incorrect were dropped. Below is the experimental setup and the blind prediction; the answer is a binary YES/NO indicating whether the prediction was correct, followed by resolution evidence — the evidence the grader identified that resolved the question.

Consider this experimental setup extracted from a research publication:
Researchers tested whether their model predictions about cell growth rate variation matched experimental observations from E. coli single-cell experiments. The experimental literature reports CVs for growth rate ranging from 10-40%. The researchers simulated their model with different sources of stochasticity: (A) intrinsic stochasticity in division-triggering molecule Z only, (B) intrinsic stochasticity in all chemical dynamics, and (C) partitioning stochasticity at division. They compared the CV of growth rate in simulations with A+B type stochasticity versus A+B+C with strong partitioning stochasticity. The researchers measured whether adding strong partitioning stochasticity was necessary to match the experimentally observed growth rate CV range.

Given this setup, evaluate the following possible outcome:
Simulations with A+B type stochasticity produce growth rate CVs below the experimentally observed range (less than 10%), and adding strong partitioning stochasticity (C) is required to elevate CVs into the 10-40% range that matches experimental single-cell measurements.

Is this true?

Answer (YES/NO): NO